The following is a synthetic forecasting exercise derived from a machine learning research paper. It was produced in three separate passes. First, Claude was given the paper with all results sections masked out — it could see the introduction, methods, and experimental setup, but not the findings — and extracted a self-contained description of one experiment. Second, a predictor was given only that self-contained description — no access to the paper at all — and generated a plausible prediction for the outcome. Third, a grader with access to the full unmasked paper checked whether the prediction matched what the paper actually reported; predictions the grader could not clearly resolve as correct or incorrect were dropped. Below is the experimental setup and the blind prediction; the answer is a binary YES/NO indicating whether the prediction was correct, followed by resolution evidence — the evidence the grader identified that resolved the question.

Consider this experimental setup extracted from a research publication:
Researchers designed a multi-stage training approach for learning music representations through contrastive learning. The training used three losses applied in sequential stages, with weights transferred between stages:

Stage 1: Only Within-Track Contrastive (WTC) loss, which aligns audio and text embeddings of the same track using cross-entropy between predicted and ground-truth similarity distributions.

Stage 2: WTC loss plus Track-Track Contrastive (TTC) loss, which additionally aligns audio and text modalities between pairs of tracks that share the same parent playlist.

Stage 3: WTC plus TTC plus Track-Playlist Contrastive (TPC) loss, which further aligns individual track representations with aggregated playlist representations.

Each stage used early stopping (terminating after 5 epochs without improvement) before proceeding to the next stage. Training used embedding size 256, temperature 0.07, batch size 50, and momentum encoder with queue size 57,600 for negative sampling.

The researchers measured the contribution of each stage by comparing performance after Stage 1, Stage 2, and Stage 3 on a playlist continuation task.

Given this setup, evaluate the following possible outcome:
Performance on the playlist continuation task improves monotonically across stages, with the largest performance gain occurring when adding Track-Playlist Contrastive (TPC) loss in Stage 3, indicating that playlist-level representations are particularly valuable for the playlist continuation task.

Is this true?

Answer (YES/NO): NO